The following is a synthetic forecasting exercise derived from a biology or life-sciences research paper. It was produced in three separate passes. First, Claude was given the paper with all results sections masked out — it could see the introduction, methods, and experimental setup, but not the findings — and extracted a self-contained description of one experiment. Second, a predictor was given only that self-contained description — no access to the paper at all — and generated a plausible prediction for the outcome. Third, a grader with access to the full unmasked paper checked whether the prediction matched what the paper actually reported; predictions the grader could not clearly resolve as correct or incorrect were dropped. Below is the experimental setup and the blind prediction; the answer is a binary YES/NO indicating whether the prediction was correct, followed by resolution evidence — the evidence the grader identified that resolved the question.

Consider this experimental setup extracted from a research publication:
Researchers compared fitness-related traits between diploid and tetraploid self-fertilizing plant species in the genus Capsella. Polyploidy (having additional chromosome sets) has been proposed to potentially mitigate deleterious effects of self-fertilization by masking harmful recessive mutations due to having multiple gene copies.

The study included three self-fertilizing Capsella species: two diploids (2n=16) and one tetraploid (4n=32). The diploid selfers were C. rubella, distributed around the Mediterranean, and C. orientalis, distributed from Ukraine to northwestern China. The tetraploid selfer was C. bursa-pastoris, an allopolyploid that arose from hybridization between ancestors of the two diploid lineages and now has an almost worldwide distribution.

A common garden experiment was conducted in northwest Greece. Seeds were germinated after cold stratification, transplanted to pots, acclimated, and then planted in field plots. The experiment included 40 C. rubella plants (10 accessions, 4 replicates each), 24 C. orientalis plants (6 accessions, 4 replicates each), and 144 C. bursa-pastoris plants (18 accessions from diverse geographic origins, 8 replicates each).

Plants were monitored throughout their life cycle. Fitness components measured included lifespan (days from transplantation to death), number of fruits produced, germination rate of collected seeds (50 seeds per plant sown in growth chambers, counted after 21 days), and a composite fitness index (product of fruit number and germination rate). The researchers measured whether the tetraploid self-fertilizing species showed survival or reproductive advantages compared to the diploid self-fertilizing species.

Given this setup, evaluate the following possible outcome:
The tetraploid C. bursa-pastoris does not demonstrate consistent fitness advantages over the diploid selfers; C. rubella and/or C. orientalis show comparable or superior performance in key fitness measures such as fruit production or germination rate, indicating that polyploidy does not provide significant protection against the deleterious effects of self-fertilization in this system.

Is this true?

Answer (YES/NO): YES